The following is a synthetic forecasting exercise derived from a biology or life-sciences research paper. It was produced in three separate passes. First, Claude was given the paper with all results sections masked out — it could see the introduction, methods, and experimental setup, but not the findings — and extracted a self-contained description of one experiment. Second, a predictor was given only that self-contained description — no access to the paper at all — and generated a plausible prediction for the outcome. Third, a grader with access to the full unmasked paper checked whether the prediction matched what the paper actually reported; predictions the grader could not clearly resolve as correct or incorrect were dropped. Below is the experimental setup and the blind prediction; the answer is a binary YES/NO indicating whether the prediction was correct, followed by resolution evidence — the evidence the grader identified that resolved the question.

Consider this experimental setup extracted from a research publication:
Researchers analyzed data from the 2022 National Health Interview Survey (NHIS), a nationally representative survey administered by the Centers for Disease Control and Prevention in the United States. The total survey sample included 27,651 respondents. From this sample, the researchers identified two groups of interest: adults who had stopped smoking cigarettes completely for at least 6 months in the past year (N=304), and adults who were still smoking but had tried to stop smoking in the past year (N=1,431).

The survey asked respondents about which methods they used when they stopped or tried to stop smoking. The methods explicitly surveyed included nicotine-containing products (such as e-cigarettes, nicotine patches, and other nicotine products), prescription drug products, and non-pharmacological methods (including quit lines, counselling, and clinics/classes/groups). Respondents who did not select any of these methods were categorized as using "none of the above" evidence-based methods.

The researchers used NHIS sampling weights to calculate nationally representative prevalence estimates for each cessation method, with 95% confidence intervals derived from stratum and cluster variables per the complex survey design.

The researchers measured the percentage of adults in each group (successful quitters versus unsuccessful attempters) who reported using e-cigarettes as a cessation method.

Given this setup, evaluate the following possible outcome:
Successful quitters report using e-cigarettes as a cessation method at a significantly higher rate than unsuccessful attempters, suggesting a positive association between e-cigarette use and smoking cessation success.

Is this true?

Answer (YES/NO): YES